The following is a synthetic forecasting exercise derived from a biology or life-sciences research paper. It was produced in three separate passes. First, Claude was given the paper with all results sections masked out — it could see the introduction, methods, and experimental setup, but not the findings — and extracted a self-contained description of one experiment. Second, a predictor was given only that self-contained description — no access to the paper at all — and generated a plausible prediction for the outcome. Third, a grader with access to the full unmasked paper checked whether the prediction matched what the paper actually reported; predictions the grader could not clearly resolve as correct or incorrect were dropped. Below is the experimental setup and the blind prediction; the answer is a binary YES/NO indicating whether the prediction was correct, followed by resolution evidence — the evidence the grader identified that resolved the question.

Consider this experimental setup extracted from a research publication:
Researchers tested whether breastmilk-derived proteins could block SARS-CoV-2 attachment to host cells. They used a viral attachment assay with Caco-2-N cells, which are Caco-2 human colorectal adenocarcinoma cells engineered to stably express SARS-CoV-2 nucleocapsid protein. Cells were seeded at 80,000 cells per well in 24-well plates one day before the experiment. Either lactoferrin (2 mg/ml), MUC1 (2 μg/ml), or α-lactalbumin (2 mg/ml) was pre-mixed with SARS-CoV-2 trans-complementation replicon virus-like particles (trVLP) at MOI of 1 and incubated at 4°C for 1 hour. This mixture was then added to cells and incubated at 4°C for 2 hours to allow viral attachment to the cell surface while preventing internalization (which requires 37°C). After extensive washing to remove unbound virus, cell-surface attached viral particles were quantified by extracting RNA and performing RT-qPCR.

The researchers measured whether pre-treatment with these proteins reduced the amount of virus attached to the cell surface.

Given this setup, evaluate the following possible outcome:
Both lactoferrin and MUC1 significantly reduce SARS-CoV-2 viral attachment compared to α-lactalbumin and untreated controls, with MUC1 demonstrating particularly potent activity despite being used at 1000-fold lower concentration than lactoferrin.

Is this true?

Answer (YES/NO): NO